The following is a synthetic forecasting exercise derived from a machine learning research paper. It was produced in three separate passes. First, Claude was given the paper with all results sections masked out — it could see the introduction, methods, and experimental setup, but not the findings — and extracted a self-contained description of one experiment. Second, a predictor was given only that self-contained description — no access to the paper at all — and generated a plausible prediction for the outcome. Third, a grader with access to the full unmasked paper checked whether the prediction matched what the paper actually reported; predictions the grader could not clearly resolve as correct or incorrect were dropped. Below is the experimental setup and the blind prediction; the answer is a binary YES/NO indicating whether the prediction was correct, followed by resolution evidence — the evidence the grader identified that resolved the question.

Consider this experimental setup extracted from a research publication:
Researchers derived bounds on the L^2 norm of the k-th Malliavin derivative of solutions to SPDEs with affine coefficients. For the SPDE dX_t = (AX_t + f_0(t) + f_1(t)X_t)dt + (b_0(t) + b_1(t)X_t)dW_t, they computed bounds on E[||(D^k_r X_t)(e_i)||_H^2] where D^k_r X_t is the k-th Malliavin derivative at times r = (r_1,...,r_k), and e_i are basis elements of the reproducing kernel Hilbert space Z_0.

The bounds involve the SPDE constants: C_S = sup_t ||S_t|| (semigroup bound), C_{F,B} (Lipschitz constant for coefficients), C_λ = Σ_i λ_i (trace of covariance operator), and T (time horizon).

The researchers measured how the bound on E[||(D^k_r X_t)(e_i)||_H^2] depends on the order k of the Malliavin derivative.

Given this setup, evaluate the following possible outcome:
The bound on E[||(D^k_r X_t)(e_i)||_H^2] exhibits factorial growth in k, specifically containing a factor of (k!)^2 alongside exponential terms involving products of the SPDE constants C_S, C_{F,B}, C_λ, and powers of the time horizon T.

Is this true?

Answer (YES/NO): NO